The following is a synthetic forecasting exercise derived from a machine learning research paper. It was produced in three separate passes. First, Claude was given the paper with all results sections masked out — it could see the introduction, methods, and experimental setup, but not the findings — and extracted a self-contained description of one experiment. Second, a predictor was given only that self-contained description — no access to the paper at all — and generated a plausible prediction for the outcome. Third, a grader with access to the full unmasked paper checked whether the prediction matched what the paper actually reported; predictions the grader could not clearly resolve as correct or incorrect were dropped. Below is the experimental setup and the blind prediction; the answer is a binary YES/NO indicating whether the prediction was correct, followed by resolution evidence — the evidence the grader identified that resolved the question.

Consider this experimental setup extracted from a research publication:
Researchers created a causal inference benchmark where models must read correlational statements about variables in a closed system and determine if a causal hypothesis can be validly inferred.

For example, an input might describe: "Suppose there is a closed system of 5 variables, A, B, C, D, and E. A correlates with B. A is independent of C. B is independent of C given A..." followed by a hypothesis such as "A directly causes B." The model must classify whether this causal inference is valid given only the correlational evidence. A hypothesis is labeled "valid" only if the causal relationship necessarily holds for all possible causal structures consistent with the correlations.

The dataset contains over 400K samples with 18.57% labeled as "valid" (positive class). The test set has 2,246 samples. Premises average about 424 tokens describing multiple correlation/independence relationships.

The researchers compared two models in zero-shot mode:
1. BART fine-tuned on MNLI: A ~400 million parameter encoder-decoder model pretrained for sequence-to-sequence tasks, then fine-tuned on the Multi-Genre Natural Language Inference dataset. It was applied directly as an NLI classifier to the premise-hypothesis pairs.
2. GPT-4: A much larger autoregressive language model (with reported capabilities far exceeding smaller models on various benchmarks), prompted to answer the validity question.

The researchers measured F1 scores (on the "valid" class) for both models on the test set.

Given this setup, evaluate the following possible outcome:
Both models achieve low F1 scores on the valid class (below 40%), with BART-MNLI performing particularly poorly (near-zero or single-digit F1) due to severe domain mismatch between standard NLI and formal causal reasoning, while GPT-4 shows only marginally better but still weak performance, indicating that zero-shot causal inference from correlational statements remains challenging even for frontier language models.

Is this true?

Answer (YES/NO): NO